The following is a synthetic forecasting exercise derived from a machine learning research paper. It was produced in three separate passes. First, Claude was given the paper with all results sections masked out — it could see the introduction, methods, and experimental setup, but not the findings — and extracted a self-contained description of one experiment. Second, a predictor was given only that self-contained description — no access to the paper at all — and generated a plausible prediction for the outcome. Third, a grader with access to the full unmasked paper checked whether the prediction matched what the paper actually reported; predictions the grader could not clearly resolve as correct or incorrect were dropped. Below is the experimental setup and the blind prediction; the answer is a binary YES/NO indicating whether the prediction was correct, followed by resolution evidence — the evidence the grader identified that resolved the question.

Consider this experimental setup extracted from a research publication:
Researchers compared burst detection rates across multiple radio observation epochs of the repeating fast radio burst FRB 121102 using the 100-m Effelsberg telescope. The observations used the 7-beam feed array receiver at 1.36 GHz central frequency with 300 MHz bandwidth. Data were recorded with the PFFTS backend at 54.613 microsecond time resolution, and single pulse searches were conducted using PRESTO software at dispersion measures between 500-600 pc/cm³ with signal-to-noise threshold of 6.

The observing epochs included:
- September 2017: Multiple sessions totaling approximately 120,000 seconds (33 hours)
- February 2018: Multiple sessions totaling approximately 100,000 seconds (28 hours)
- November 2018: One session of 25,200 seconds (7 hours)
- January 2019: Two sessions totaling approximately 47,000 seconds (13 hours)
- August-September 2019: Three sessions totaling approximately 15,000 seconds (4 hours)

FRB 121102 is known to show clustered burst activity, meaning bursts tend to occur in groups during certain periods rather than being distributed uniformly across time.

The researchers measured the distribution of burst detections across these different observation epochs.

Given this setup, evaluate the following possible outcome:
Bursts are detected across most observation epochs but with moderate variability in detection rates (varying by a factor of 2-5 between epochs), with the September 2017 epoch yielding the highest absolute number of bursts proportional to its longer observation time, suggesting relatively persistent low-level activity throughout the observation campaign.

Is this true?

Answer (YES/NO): NO